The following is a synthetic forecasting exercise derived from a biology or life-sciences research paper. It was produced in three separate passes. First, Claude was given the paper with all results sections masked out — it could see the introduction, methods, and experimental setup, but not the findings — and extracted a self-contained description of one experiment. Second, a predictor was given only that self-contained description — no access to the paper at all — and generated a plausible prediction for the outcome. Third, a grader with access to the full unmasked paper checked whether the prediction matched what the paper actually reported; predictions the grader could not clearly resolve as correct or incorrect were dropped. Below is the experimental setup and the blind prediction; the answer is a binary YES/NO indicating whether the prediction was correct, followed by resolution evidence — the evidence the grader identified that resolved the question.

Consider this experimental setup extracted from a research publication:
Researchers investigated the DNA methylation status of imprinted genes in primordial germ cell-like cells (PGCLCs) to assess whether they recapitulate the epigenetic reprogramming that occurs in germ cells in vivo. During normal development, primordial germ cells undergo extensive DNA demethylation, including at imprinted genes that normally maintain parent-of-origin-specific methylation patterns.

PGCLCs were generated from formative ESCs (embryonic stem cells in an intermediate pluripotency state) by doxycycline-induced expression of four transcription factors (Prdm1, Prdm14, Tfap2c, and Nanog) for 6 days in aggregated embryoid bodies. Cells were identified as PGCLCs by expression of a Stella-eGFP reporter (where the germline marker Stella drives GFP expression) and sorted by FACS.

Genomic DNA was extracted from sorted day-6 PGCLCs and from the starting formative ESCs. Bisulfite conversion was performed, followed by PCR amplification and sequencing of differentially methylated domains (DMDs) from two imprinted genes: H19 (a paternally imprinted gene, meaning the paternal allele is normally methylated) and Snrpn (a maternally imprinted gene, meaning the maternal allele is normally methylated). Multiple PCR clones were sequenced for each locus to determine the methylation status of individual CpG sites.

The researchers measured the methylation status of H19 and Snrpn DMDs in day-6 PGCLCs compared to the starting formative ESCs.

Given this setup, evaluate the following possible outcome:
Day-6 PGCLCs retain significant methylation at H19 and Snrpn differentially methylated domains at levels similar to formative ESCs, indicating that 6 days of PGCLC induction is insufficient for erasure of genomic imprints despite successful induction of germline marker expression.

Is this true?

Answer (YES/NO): NO